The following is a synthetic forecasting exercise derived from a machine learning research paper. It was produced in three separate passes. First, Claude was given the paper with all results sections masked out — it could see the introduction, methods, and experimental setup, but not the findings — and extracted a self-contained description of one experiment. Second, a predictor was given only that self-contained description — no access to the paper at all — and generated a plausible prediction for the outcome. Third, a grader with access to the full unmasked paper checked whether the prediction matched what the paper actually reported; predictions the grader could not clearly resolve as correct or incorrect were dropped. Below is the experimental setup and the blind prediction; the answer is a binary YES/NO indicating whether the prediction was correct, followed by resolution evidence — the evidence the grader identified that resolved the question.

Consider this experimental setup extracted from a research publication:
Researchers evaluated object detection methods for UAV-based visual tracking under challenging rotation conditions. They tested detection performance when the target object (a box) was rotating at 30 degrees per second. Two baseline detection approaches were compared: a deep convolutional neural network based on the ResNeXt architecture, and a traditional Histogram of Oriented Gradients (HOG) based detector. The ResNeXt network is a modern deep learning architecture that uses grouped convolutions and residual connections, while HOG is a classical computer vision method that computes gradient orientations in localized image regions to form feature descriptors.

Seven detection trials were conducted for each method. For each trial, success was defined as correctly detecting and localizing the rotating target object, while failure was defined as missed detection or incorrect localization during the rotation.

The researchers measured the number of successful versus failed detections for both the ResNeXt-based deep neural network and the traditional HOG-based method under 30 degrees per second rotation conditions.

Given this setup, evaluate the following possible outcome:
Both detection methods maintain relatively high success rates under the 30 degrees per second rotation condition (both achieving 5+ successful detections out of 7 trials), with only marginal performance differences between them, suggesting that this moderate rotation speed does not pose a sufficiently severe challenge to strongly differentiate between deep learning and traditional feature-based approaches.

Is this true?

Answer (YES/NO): NO